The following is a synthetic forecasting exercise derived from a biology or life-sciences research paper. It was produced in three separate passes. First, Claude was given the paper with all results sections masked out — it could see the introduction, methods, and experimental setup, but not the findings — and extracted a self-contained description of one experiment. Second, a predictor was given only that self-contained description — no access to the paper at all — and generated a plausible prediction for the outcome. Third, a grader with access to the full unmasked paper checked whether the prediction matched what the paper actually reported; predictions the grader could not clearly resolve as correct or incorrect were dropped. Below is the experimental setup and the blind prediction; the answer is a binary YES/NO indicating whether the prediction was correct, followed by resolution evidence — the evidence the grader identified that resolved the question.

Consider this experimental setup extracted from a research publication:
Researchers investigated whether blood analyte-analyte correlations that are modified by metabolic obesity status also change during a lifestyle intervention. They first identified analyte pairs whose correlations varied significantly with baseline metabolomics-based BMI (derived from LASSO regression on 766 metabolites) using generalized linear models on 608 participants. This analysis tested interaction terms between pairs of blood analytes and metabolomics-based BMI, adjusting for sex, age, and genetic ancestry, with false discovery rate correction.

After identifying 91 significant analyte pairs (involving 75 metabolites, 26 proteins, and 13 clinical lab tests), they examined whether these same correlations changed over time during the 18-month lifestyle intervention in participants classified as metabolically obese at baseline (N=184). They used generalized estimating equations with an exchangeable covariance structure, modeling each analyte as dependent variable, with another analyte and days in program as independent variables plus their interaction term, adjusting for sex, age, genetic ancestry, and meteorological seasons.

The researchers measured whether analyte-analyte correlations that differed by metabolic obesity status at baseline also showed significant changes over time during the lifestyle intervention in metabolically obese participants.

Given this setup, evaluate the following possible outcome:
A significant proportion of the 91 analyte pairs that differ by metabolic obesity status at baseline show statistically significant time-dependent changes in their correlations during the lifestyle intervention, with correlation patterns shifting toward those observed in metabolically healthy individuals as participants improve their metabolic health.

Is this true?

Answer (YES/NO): NO